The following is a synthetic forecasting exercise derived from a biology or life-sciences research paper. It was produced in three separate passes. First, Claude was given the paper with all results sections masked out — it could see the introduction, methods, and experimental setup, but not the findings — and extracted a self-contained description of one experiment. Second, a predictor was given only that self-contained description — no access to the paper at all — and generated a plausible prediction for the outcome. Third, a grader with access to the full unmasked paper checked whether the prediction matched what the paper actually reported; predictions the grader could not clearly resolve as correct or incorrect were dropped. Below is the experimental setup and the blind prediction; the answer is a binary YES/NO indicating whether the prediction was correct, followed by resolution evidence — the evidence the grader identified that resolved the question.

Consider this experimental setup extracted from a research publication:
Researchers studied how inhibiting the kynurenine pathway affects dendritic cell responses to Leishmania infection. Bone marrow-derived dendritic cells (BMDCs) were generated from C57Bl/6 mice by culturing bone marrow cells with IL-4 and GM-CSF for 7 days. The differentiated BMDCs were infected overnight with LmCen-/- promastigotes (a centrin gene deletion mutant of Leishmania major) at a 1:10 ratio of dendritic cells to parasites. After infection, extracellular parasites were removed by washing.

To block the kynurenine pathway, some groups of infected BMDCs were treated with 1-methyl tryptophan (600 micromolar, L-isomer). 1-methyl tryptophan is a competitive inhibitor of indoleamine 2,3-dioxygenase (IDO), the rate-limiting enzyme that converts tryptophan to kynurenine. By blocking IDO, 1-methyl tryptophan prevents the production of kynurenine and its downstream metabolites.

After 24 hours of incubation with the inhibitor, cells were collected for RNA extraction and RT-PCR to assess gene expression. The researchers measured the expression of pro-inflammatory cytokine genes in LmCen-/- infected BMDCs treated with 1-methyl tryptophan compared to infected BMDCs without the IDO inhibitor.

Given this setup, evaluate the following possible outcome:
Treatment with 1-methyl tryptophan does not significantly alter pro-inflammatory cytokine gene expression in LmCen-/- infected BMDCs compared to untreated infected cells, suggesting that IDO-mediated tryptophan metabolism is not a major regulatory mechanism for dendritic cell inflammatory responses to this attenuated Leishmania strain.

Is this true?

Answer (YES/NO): NO